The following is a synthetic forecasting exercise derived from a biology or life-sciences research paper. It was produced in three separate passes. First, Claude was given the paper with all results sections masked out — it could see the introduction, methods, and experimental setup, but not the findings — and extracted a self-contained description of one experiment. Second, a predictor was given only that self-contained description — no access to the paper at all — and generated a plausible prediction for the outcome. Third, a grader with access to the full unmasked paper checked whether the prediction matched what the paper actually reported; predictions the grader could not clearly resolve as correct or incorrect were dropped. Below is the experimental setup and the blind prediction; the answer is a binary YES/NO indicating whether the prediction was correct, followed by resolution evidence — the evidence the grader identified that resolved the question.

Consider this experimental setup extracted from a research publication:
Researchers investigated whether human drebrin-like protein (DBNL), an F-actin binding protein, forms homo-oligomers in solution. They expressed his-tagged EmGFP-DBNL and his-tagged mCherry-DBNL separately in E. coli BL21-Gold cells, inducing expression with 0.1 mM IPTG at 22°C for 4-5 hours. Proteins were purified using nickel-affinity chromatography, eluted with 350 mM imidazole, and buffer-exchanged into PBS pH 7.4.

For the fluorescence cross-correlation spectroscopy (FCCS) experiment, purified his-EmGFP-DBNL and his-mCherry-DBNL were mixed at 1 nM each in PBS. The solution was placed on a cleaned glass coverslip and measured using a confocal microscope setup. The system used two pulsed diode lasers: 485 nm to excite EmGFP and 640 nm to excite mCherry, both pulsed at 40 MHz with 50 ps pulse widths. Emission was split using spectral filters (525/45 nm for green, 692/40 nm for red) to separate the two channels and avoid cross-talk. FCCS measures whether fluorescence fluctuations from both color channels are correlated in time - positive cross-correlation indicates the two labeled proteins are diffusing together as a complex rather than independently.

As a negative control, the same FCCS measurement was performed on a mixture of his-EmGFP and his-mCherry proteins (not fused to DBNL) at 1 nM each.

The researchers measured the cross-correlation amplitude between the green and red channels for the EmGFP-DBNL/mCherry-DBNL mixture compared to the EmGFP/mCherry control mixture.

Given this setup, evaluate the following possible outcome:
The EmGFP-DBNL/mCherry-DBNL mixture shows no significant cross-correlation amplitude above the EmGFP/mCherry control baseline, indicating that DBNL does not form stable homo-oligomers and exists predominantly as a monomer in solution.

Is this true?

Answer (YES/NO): NO